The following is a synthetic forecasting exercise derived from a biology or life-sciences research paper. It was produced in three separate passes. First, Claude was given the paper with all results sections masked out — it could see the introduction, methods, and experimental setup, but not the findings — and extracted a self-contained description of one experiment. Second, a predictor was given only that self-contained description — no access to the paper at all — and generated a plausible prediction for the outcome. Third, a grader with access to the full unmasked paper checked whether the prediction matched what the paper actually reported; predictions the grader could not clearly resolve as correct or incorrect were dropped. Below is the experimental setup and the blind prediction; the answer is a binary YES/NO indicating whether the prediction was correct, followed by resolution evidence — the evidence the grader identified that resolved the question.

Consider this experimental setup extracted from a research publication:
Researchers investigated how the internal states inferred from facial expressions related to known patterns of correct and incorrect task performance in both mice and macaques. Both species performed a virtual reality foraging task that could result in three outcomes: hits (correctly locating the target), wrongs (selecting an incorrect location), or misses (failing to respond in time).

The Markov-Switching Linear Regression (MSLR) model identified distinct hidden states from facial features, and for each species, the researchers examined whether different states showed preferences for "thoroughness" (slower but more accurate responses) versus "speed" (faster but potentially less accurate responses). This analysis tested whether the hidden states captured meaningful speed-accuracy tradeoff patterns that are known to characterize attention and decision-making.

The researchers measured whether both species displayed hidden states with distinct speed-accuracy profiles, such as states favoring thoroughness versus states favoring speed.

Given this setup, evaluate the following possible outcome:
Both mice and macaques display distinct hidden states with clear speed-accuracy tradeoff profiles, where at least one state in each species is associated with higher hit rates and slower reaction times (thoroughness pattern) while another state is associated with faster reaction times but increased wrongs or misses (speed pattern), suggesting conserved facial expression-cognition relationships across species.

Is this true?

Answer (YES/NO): NO